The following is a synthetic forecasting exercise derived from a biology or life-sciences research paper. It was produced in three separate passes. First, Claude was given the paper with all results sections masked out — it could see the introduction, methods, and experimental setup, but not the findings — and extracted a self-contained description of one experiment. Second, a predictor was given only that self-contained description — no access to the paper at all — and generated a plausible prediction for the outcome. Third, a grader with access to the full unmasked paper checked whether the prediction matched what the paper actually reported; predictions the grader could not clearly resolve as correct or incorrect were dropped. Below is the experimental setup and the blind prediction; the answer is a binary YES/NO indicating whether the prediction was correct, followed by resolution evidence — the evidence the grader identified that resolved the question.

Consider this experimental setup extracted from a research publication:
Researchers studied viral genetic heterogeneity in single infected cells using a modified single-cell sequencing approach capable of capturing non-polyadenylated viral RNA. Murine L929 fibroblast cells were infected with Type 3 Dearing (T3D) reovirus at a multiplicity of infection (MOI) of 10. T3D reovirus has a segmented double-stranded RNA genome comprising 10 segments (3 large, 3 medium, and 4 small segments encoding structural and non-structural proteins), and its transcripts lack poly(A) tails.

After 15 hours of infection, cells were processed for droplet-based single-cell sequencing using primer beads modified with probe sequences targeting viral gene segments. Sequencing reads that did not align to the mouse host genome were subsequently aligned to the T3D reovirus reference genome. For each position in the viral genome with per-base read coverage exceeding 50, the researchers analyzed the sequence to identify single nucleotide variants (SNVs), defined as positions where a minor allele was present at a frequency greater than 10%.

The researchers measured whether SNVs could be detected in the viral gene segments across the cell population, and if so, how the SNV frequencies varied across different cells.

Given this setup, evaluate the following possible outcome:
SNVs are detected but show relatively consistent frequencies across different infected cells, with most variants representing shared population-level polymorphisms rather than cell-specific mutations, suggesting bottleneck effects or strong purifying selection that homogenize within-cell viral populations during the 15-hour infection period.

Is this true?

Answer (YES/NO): NO